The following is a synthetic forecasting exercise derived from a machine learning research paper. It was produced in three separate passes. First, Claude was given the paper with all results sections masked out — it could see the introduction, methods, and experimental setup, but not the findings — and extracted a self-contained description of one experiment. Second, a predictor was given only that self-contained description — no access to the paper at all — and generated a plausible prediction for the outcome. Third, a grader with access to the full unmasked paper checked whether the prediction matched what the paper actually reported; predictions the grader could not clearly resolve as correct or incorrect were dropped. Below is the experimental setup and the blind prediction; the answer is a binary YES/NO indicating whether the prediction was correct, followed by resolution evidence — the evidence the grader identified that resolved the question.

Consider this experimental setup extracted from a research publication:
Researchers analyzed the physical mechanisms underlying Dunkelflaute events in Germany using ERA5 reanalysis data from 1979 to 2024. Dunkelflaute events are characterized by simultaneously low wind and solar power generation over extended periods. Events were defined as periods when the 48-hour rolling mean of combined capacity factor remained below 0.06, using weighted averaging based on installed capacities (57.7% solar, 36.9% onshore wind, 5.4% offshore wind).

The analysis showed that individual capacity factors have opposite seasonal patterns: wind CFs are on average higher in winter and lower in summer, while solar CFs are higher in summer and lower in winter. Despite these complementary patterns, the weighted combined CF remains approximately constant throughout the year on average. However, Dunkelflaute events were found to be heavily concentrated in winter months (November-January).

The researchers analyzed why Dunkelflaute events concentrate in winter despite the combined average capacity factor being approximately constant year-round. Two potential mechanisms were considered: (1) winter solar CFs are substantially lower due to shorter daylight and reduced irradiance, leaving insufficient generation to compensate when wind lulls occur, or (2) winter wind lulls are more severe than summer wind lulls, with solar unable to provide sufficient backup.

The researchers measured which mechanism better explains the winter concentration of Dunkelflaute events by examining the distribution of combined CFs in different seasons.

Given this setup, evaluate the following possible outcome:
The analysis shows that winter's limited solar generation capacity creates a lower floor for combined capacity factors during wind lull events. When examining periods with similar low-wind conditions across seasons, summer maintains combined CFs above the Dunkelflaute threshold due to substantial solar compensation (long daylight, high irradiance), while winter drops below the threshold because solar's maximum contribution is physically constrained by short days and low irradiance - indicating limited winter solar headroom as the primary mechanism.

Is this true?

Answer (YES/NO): YES